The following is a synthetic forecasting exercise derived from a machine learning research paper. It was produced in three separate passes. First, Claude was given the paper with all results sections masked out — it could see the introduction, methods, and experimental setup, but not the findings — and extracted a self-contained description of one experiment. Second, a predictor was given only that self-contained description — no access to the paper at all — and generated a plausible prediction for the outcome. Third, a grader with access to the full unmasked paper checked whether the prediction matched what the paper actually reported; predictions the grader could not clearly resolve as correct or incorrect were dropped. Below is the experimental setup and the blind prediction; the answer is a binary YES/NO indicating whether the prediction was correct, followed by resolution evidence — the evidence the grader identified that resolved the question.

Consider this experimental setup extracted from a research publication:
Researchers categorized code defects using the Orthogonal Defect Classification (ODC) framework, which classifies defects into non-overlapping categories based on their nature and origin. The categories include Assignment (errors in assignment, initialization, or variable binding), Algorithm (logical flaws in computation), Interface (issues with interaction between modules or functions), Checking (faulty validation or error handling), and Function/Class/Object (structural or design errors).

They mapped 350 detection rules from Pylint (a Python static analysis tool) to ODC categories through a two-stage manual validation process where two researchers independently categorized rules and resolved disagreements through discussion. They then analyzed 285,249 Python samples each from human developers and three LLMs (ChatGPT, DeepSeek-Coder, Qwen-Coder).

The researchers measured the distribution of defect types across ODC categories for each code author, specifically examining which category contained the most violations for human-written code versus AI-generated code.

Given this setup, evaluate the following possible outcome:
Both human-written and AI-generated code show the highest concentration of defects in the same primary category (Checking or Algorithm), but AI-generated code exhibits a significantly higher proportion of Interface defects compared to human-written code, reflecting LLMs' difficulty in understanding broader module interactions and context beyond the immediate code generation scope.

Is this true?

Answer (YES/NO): NO